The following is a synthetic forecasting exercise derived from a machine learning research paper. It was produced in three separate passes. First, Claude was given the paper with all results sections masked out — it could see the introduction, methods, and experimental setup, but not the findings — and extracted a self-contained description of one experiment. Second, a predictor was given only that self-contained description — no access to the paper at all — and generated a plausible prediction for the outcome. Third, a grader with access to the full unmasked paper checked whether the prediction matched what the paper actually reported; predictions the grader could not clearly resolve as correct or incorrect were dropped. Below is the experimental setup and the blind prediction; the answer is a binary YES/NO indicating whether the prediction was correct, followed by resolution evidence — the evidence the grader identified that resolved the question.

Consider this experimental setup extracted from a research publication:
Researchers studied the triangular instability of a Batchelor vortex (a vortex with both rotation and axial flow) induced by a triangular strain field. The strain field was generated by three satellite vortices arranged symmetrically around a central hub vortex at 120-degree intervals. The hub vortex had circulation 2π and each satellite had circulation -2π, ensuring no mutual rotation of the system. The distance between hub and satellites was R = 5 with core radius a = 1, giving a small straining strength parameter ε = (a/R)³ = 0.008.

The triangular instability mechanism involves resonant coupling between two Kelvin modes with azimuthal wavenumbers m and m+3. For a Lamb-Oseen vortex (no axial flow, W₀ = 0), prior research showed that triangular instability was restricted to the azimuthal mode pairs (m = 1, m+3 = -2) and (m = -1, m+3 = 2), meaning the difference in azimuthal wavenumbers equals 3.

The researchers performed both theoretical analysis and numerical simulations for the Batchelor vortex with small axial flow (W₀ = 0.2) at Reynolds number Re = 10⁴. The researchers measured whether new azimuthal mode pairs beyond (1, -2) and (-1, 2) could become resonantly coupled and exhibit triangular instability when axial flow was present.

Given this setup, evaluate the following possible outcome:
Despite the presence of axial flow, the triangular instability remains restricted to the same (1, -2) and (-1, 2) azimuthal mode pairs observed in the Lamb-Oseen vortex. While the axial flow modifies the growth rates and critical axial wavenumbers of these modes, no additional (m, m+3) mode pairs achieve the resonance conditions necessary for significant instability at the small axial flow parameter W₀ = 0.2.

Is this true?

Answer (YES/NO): NO